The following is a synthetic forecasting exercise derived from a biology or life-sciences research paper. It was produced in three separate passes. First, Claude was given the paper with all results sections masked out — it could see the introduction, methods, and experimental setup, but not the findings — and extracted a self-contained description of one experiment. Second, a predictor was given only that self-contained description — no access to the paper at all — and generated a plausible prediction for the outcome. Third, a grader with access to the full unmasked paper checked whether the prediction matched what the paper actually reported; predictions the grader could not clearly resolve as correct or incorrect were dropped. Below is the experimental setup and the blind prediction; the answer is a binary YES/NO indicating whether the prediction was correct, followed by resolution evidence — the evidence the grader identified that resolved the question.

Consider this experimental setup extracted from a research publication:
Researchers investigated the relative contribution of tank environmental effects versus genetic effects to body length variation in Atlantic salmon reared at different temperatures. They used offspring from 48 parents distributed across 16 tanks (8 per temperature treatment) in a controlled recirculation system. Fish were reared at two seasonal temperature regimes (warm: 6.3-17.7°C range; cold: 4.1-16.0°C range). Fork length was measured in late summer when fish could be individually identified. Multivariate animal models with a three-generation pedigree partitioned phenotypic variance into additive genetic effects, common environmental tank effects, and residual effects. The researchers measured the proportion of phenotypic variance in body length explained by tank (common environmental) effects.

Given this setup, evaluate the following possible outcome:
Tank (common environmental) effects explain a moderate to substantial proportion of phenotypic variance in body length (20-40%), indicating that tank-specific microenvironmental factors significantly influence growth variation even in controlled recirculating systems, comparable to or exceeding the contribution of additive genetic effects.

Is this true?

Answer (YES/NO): NO